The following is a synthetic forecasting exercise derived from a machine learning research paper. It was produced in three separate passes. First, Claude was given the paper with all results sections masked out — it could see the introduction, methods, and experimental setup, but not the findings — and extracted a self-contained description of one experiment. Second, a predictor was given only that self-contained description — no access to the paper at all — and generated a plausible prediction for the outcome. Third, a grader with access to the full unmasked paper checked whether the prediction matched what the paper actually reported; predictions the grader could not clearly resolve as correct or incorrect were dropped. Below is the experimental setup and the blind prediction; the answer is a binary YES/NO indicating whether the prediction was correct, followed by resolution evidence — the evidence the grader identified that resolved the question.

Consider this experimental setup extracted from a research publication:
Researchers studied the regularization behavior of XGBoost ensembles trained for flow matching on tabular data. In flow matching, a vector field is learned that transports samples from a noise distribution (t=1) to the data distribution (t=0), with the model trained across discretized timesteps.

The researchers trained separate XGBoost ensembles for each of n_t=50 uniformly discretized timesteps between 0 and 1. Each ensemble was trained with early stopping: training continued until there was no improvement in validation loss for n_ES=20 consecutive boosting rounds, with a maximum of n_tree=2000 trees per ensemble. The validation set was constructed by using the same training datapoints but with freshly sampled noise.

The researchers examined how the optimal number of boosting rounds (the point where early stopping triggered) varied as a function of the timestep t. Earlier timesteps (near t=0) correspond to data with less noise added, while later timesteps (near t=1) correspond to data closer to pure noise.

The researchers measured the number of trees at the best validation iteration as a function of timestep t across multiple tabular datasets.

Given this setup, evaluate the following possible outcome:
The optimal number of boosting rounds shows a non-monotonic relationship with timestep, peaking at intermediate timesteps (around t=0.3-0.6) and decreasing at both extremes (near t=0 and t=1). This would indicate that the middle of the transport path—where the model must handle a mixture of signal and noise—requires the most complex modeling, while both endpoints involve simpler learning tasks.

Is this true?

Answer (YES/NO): NO